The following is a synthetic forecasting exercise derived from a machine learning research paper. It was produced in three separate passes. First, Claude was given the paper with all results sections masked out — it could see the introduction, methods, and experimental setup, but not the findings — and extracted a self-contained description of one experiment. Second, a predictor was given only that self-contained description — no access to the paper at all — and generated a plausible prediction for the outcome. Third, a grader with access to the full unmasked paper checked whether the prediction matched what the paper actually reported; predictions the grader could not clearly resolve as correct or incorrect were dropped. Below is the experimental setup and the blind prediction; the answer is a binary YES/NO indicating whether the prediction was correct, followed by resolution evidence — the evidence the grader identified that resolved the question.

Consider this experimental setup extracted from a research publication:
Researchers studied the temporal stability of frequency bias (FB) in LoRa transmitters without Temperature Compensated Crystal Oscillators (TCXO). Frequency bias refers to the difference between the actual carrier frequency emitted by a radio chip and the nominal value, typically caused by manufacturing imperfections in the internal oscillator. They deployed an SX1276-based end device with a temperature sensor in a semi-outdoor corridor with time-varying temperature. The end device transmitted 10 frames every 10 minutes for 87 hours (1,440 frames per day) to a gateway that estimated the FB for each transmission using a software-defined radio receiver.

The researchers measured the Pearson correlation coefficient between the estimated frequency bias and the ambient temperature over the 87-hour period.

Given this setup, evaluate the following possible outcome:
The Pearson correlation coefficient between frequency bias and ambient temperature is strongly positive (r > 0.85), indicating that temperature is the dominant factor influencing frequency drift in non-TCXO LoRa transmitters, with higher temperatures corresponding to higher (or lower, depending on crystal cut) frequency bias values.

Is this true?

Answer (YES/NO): NO